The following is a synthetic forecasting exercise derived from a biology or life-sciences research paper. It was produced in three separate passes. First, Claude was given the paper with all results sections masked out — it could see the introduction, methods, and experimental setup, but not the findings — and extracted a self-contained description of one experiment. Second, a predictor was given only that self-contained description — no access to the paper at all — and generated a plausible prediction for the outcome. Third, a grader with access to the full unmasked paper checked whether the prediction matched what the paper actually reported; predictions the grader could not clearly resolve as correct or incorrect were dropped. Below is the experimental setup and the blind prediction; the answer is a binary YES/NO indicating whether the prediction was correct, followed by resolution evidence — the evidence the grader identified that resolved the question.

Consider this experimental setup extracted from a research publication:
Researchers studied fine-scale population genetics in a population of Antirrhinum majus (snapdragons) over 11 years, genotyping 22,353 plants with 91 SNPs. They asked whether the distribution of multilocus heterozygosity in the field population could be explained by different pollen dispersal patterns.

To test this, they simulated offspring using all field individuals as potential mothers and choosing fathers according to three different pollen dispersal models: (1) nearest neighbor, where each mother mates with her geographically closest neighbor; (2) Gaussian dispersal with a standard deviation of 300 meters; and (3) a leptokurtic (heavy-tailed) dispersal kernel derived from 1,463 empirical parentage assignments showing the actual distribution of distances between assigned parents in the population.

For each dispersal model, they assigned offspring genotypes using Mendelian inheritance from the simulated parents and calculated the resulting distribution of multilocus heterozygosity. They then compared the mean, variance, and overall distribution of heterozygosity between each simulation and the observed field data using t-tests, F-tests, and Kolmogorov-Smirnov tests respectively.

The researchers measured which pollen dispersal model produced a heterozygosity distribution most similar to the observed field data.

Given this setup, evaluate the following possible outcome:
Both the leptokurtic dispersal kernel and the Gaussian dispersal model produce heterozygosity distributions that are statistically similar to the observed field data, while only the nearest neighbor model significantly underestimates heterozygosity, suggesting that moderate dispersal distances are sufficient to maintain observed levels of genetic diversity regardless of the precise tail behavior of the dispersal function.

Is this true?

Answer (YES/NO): NO